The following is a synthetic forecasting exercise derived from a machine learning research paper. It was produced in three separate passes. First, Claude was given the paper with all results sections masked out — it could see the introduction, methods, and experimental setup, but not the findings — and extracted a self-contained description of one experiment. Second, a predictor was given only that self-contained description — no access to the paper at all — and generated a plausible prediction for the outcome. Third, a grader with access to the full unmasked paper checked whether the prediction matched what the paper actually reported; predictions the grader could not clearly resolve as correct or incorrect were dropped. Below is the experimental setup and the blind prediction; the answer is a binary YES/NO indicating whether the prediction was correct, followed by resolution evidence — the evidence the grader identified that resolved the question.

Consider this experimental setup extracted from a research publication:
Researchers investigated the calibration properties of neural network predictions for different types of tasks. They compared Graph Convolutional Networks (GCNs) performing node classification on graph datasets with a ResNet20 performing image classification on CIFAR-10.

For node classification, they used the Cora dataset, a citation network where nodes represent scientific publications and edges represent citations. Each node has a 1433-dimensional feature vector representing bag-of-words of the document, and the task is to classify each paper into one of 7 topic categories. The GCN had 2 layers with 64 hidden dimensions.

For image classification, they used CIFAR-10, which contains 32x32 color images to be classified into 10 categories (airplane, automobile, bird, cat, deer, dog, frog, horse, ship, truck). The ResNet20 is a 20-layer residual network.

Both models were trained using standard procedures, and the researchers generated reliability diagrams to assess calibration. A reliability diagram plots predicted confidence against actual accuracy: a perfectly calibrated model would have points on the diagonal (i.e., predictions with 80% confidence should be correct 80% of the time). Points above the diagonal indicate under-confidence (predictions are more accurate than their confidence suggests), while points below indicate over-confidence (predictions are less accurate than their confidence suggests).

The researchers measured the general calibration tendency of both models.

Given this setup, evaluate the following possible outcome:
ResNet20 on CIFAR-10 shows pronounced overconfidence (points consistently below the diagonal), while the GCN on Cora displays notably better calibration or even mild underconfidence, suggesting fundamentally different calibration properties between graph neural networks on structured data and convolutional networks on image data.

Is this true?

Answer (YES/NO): YES